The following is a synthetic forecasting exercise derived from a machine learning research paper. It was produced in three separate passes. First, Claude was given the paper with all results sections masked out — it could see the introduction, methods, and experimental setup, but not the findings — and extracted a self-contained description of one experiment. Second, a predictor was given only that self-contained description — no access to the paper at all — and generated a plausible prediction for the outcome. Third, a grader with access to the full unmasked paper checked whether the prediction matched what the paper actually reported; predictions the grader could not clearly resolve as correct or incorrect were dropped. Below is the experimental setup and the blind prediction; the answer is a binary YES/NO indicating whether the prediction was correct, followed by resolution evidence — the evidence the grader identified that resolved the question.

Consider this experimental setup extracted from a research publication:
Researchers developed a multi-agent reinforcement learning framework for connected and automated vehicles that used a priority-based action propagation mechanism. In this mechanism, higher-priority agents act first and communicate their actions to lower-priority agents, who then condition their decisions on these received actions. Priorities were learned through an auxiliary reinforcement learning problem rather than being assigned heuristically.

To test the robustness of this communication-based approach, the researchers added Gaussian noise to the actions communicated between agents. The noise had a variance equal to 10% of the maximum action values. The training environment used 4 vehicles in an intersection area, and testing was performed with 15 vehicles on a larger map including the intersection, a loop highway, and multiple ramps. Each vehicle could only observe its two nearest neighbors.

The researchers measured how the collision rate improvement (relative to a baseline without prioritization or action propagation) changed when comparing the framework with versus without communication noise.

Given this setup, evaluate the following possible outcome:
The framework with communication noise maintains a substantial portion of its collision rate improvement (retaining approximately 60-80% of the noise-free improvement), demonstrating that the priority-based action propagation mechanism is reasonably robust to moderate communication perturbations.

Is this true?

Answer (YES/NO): NO